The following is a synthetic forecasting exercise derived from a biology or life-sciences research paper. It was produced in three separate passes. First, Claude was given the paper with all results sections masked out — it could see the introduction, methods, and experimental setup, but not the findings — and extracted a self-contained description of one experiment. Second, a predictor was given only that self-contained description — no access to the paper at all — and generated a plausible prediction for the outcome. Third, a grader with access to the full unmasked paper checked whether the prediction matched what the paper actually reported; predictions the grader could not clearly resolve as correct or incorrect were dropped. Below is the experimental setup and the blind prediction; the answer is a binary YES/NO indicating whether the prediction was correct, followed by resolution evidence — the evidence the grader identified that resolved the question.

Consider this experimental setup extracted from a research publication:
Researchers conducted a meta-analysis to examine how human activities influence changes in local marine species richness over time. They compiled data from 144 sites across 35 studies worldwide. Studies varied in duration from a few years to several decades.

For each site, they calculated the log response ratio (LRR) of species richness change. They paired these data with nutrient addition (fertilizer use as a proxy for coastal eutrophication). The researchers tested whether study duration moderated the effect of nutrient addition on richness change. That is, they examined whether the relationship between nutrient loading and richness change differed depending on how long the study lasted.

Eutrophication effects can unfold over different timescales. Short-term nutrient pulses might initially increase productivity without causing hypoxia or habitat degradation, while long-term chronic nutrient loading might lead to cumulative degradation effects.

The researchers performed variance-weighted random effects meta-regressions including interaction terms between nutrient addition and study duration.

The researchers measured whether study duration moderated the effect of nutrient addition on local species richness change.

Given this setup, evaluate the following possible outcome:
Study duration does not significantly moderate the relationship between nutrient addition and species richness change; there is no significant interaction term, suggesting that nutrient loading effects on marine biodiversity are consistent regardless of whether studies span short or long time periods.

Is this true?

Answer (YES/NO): NO